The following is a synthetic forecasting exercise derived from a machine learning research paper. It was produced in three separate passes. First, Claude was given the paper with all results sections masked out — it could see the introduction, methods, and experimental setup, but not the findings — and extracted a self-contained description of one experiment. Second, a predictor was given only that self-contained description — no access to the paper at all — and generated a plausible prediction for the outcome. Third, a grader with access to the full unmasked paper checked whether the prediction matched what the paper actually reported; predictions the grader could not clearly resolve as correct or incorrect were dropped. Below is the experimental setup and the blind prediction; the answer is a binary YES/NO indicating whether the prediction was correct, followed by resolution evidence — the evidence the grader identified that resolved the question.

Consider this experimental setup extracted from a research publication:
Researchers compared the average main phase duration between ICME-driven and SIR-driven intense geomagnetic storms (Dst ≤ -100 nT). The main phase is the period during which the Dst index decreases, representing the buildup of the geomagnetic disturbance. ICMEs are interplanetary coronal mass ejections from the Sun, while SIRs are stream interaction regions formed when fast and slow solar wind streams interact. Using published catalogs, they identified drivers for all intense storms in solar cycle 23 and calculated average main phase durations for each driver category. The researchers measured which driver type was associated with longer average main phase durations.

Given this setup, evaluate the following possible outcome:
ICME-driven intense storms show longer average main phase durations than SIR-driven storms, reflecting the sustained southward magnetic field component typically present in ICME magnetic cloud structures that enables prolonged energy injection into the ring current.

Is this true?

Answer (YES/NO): YES